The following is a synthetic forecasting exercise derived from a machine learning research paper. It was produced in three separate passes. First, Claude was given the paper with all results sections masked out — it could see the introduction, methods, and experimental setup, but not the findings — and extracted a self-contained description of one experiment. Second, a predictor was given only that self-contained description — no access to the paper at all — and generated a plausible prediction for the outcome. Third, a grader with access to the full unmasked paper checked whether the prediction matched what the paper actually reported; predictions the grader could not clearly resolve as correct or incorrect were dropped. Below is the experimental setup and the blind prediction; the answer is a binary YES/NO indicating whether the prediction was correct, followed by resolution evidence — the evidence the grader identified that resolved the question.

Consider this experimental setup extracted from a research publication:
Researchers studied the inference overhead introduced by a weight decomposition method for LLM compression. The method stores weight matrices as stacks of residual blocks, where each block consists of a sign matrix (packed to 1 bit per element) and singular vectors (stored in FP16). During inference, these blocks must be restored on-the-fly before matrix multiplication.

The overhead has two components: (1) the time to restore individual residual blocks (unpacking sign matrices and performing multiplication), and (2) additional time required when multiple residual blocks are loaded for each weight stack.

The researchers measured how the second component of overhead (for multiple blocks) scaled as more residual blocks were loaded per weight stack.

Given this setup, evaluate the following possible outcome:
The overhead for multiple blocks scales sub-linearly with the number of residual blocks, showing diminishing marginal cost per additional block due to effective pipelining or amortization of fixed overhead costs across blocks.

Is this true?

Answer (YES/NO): NO